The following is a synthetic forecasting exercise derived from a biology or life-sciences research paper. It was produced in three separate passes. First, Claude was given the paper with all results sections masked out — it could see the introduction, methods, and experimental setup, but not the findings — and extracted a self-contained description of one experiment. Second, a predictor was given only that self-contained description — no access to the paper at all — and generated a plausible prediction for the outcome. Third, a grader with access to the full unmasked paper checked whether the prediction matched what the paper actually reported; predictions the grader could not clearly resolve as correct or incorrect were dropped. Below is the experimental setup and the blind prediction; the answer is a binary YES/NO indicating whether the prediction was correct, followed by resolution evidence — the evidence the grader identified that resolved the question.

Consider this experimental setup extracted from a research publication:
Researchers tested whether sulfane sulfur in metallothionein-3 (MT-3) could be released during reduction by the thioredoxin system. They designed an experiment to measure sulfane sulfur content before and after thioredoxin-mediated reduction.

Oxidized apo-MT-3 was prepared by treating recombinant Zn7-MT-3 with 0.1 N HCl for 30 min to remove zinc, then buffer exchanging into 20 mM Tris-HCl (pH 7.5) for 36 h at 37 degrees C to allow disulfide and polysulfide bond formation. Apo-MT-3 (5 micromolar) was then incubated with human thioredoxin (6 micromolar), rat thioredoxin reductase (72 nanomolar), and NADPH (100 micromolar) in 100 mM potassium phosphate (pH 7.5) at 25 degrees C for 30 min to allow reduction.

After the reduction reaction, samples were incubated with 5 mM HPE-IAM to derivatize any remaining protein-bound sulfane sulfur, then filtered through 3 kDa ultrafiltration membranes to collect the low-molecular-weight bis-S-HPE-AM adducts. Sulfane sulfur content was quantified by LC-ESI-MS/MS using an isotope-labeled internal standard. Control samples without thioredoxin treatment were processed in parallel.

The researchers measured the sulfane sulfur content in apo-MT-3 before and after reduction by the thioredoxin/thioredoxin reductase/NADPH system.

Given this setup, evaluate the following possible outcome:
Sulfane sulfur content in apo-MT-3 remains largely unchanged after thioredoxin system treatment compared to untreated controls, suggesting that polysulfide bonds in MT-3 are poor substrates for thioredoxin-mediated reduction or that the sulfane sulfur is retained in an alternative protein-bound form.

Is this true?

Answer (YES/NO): NO